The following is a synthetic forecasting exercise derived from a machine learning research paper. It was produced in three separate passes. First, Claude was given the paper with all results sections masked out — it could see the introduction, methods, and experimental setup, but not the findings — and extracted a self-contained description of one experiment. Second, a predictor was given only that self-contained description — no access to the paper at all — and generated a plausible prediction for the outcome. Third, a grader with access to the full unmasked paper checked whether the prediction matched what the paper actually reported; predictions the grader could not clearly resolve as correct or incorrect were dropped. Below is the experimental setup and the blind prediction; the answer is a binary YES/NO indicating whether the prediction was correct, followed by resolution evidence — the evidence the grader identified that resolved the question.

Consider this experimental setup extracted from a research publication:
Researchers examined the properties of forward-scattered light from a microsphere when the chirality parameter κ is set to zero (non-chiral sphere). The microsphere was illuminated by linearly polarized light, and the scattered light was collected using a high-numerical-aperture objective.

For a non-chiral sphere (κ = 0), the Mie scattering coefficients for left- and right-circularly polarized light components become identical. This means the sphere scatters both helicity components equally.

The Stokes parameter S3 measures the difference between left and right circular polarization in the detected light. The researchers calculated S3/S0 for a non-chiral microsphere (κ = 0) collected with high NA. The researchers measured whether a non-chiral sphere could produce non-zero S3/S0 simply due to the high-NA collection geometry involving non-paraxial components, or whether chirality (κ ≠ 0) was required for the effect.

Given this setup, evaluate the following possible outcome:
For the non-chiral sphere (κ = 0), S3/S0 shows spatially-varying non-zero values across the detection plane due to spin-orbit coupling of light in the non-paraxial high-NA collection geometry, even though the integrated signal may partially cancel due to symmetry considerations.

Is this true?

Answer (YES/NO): NO